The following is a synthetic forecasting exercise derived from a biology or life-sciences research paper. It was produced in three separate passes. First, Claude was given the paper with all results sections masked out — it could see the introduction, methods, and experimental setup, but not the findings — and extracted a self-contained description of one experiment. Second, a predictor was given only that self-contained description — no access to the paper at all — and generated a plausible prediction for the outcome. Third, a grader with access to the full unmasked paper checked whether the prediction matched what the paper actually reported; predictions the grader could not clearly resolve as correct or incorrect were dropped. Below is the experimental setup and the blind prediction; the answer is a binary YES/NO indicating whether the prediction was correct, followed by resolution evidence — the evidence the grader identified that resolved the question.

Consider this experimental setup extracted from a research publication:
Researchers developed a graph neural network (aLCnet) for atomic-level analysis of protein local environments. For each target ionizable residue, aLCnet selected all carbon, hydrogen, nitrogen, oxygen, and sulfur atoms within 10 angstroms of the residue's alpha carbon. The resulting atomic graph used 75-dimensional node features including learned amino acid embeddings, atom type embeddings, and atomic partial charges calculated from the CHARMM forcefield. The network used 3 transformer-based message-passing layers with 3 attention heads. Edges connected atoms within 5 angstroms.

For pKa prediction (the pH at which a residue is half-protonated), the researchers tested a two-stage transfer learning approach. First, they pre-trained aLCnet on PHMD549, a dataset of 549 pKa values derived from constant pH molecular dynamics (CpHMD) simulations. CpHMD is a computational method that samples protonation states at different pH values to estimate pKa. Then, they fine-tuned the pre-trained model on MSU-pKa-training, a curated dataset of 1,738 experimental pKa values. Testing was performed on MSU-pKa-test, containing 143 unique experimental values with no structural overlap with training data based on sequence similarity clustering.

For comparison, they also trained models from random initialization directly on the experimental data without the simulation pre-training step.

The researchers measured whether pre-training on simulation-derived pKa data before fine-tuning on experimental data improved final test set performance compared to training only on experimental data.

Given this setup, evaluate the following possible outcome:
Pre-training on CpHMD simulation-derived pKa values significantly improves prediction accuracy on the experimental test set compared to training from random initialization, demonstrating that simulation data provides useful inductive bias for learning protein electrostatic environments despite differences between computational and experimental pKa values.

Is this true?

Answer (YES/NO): YES